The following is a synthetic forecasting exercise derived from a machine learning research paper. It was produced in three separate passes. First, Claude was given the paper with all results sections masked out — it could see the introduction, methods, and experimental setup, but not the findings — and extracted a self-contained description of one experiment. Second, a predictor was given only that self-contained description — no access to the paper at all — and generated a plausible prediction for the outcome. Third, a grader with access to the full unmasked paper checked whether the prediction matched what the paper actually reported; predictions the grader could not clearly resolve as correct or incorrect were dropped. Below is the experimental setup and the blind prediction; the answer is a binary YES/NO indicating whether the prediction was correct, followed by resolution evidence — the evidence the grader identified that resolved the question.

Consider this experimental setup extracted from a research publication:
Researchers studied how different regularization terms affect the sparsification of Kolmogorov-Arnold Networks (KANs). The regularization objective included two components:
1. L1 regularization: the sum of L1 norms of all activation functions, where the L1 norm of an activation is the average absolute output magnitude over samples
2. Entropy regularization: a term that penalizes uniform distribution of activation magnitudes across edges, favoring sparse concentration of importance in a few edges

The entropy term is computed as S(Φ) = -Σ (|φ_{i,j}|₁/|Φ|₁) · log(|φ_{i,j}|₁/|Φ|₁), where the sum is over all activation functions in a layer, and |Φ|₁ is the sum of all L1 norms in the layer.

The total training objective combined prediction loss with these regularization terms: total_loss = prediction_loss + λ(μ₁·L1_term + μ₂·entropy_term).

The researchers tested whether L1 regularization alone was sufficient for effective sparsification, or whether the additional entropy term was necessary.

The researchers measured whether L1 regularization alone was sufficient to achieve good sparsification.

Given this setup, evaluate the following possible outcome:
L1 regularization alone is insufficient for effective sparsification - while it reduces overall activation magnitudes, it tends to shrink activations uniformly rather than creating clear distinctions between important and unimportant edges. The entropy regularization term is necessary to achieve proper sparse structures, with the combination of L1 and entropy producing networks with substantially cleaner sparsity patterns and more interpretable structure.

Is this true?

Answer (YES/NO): YES